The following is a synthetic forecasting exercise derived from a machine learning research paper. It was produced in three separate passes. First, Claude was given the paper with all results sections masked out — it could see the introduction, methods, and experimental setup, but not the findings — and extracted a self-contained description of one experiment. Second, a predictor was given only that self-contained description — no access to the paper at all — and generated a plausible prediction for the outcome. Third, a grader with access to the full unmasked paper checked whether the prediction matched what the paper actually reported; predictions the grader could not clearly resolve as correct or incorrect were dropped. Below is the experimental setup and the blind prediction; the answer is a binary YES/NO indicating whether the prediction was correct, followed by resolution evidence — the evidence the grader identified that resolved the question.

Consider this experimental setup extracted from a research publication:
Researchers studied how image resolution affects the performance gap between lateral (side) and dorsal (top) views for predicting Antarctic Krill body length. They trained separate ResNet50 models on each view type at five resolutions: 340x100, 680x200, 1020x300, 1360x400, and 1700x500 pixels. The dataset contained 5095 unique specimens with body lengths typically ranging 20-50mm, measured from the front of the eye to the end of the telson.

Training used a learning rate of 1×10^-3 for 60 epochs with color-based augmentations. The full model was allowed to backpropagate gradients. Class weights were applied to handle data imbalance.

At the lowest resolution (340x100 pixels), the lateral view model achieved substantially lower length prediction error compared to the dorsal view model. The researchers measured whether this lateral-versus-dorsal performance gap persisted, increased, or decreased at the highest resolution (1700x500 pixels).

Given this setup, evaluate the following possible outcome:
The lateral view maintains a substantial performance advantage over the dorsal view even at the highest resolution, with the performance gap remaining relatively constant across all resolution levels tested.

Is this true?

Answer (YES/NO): NO